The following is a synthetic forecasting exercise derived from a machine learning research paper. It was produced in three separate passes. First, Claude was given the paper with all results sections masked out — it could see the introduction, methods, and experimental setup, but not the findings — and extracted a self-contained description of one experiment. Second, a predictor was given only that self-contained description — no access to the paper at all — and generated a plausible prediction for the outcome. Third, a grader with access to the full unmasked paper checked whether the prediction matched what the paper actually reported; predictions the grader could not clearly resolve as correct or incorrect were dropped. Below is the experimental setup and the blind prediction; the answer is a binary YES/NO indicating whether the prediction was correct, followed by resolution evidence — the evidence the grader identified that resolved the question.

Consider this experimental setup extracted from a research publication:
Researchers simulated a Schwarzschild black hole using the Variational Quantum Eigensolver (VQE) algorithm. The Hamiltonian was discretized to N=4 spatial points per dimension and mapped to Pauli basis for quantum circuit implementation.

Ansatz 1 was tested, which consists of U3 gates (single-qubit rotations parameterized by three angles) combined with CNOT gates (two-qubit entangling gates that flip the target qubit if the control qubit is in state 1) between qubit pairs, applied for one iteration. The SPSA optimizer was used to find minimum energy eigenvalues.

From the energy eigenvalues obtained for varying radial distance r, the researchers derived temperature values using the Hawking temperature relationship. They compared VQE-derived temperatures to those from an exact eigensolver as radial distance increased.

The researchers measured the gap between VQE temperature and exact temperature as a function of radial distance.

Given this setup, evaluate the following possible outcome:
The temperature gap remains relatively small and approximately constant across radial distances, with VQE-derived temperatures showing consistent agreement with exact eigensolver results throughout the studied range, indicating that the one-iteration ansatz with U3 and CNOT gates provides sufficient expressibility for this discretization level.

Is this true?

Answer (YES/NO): NO